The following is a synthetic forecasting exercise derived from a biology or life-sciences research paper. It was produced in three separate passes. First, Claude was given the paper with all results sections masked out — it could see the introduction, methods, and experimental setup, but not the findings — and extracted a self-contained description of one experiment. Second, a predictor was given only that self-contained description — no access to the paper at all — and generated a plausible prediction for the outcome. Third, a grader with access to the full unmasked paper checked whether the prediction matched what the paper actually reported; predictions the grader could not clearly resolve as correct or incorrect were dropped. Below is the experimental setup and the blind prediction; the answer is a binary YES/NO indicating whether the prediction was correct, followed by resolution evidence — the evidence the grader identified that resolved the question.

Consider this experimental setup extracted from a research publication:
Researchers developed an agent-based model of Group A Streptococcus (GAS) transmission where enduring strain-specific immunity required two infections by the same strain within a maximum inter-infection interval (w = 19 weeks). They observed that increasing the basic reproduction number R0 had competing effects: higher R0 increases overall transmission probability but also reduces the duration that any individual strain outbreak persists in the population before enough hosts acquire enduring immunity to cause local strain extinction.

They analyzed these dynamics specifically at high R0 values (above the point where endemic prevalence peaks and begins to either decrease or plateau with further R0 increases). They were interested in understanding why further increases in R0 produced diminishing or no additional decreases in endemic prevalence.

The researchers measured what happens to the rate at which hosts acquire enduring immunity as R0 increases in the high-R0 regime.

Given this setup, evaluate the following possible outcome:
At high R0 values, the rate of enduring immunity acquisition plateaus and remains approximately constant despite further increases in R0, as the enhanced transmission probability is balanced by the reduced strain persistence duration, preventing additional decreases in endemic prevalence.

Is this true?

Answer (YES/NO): NO